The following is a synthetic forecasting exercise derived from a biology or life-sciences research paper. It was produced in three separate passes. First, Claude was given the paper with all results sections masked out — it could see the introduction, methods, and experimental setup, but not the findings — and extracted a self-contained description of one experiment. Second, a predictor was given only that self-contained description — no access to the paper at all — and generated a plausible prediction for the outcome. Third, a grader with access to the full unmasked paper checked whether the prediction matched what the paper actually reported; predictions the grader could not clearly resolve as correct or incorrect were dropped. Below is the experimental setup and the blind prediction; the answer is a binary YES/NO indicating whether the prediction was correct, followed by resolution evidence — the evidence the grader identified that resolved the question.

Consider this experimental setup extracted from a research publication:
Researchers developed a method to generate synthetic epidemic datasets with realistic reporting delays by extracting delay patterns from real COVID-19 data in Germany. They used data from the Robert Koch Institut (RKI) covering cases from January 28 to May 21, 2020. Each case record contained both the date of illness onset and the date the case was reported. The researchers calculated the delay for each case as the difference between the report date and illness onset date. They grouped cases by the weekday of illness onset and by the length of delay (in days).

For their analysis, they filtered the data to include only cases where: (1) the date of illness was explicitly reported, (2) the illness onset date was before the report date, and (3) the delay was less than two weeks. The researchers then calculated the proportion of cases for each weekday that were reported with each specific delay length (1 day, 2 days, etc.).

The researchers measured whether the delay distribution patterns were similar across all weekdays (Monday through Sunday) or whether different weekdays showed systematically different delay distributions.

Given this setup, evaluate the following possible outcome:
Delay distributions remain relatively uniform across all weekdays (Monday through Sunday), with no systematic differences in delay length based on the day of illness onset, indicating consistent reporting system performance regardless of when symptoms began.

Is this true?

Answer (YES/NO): NO